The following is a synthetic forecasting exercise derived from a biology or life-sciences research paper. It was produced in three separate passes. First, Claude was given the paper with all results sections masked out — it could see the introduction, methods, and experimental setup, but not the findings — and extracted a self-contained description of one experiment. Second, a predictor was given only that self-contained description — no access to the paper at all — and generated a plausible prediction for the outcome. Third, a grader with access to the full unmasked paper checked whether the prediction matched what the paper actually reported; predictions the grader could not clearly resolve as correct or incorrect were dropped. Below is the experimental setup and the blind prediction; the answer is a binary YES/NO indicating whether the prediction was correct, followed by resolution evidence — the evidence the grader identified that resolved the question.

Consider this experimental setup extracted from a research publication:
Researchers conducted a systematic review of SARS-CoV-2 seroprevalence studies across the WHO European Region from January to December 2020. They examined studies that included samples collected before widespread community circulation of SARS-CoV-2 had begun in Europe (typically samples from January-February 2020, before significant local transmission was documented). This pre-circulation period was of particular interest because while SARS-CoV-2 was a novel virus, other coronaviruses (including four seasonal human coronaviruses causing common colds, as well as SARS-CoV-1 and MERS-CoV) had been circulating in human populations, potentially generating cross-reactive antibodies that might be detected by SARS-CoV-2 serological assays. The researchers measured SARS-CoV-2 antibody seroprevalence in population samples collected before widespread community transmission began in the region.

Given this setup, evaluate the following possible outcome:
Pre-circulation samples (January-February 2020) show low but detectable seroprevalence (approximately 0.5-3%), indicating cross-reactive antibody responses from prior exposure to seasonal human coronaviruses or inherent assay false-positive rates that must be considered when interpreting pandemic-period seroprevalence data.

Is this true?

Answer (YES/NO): NO